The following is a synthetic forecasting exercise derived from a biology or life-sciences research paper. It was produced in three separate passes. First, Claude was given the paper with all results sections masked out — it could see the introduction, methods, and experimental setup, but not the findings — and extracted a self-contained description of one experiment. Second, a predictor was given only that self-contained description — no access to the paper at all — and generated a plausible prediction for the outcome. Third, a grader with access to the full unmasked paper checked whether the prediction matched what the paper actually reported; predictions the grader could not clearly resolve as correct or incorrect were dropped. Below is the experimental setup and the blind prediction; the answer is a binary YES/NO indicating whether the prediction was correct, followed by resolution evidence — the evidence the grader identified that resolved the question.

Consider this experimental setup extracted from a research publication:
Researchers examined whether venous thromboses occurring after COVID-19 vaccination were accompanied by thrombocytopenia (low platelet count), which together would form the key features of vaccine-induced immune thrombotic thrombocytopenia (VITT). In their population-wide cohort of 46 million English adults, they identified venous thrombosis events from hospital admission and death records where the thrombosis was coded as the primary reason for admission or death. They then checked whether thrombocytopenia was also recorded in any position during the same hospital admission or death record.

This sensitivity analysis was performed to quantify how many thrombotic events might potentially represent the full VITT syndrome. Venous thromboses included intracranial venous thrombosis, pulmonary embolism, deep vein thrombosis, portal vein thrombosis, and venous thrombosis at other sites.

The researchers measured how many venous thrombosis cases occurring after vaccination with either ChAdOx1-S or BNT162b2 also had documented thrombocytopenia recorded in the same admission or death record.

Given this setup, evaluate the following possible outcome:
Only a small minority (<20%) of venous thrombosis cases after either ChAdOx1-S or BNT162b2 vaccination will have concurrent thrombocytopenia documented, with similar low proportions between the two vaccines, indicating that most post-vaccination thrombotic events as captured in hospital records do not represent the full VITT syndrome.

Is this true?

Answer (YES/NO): NO